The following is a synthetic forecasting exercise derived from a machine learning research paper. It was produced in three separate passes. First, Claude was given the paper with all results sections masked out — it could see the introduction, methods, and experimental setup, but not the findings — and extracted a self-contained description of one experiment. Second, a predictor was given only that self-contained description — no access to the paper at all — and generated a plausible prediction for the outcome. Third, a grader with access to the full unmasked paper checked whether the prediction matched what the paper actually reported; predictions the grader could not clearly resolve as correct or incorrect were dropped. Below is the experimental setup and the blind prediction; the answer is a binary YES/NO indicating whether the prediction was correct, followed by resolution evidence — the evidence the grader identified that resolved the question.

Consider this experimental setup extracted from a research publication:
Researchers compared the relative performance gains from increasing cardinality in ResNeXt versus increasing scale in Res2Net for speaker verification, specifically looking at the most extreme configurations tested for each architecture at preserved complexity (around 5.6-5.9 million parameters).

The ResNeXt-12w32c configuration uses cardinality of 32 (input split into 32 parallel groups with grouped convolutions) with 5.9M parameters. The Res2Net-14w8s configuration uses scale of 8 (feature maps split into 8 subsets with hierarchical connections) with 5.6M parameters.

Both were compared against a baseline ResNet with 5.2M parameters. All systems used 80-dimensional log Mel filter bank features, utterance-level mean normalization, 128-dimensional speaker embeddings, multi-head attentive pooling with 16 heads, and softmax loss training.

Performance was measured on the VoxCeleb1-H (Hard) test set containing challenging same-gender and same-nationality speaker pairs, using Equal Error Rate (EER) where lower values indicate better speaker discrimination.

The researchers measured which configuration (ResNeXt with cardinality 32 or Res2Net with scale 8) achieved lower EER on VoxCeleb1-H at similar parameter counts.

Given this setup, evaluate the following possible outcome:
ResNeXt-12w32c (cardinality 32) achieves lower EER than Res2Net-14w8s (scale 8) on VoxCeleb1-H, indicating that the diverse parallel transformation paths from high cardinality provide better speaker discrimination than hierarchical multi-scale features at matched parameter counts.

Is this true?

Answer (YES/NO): NO